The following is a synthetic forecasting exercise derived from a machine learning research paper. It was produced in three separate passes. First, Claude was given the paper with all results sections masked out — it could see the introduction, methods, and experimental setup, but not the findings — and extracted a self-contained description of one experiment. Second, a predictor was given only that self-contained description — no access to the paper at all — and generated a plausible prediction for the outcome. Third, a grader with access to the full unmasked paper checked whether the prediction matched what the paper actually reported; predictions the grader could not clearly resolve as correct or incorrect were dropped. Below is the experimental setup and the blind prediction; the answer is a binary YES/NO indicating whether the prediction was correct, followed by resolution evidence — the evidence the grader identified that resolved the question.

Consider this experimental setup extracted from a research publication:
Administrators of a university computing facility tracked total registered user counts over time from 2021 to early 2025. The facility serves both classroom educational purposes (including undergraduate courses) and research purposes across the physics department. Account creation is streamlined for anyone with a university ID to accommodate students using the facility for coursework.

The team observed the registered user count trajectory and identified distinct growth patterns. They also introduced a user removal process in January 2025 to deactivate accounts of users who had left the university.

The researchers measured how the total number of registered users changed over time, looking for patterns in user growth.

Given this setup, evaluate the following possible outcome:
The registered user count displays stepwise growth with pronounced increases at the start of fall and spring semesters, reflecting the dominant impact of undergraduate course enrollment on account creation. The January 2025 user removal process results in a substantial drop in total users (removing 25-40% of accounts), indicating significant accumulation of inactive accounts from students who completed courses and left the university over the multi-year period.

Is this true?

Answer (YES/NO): NO